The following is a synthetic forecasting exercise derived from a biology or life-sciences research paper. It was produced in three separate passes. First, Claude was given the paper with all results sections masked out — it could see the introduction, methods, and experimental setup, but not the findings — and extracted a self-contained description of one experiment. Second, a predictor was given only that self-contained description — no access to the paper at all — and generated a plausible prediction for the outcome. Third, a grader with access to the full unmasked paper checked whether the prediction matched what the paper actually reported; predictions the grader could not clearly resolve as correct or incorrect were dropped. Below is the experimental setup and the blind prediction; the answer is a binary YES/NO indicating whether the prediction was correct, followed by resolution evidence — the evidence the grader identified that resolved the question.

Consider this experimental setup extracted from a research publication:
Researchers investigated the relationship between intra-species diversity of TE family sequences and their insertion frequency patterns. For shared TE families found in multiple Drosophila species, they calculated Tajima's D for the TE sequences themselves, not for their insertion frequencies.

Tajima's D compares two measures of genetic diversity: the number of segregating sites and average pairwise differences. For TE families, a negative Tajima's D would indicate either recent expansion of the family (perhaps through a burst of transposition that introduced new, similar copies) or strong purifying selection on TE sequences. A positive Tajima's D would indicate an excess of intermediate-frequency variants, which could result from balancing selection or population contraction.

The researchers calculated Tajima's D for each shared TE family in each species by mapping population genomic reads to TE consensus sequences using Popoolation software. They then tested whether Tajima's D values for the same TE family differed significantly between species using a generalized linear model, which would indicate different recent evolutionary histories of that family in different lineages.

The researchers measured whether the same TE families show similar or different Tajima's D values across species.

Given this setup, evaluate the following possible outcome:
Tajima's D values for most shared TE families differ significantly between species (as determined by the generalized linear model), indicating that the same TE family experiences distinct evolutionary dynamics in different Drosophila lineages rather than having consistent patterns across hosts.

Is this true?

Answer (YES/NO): NO